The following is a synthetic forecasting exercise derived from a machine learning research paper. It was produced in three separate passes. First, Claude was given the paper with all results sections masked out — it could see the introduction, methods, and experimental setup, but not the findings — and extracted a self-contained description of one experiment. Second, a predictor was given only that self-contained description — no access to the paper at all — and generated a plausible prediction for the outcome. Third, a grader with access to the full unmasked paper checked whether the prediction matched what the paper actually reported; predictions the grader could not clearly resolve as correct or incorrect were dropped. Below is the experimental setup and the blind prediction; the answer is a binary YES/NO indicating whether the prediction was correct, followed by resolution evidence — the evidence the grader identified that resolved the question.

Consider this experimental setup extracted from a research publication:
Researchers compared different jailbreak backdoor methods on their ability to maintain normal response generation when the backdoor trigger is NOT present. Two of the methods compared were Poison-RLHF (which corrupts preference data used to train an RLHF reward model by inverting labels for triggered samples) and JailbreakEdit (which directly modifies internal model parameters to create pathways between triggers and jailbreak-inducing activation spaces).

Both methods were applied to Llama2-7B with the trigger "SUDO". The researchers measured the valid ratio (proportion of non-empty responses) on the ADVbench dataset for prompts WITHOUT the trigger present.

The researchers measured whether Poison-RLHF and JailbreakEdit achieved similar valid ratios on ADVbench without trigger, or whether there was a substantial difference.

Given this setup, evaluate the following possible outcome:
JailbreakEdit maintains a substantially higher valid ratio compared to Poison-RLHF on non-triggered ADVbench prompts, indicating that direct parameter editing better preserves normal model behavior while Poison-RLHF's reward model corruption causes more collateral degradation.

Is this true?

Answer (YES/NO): NO